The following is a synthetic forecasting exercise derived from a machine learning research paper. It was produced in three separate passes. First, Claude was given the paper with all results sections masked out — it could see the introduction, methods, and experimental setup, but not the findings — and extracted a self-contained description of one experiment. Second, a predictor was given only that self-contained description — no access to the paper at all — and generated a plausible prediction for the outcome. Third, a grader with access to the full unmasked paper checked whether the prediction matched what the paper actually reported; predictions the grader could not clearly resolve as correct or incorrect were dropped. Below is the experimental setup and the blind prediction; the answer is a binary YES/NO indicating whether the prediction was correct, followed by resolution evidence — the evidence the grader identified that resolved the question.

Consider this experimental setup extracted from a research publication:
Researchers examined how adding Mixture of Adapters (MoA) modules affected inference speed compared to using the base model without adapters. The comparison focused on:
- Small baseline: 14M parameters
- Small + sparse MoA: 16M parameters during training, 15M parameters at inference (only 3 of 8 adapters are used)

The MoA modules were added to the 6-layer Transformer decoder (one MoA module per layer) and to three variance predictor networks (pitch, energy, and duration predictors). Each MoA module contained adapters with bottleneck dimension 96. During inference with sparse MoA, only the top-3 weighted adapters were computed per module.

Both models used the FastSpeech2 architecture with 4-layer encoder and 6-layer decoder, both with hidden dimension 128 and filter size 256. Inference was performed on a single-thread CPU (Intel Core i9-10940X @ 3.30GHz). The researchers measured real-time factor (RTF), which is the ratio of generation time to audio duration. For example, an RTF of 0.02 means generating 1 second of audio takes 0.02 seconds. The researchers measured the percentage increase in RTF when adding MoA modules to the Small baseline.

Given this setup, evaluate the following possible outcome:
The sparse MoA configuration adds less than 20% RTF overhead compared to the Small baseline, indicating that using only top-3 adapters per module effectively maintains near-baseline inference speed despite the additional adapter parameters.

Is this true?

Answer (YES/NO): YES